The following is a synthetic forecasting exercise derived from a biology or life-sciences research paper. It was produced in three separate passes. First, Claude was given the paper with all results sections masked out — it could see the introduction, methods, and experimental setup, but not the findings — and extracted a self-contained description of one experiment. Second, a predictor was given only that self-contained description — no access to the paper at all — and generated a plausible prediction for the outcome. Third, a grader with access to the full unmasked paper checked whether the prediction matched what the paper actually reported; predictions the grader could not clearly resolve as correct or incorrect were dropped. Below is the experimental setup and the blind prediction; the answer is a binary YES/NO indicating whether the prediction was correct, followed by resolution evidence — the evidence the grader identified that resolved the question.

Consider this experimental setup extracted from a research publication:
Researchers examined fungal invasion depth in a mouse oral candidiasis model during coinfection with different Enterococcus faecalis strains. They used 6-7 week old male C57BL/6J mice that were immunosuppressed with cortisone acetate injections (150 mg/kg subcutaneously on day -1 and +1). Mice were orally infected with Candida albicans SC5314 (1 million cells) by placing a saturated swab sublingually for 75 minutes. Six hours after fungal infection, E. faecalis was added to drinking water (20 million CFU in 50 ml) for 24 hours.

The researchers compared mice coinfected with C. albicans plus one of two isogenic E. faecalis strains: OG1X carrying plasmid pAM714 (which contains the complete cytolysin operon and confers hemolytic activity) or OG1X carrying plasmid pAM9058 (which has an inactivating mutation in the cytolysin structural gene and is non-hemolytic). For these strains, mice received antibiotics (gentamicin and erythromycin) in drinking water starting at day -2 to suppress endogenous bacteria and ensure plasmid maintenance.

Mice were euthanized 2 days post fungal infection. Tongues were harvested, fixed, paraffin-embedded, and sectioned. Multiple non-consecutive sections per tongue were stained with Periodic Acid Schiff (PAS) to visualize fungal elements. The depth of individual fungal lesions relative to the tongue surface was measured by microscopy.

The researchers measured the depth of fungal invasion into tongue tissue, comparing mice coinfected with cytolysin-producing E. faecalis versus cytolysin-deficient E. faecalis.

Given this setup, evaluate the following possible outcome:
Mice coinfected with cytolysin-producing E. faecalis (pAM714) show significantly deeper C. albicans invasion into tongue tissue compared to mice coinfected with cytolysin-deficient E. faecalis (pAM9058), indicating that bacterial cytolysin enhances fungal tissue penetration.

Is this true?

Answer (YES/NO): YES